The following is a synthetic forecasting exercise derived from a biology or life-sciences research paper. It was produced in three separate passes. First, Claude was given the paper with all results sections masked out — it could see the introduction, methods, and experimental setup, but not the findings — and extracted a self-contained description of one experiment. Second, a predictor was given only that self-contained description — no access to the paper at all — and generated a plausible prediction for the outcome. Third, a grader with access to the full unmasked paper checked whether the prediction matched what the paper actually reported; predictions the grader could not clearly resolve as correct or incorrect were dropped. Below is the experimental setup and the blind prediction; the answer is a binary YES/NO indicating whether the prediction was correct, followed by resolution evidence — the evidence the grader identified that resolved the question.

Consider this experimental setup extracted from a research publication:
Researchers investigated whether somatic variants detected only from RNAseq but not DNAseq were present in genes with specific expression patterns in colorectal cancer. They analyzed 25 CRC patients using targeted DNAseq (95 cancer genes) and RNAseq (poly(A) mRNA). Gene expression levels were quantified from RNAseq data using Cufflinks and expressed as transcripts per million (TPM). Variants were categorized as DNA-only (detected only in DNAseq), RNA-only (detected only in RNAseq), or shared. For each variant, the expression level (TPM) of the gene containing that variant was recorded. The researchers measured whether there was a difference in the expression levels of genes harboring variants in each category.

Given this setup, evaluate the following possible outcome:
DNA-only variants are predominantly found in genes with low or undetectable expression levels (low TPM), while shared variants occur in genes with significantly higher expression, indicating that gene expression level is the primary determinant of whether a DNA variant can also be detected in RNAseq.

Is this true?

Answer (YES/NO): NO